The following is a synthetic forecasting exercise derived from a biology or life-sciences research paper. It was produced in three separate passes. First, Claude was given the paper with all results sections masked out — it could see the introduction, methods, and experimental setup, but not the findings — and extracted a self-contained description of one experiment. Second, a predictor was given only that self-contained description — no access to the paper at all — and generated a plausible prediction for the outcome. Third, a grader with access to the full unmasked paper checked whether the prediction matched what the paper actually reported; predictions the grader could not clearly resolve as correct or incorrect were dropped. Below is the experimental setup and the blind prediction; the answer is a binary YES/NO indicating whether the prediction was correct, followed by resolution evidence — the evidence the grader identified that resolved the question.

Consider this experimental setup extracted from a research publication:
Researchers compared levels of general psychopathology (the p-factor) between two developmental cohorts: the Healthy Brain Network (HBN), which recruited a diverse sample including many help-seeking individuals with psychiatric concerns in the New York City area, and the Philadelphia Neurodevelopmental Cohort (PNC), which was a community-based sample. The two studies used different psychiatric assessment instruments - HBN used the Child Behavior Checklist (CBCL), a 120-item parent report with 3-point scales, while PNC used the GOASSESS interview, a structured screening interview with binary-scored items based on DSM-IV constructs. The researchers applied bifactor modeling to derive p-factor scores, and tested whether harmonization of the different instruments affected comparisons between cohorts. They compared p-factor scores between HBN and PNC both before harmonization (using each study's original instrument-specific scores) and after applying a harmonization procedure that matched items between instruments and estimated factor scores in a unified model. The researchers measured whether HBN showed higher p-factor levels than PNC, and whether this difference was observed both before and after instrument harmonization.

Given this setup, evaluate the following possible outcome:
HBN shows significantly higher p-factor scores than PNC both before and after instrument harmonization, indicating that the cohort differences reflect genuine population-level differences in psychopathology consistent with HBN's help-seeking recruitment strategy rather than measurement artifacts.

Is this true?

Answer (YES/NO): NO